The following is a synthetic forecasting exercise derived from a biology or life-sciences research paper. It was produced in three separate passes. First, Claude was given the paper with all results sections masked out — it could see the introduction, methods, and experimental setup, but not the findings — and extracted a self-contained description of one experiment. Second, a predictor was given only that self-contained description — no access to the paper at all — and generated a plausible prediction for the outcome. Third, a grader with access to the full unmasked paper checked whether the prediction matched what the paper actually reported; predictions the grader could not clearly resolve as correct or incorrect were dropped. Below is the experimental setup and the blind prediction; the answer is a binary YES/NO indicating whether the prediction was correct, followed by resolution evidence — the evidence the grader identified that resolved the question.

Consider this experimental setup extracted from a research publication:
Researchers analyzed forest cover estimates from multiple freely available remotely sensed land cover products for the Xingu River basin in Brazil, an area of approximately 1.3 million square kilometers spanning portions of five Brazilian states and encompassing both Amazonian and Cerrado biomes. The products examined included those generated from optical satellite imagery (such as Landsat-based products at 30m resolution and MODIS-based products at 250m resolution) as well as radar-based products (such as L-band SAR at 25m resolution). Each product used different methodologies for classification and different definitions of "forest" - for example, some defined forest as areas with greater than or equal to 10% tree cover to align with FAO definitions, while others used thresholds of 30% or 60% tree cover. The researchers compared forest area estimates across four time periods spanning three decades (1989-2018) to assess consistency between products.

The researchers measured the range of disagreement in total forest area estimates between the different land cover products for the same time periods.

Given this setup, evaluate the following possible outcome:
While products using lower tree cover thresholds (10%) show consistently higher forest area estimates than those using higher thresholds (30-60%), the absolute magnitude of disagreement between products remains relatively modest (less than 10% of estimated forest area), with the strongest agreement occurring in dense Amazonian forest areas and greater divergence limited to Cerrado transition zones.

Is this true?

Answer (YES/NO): NO